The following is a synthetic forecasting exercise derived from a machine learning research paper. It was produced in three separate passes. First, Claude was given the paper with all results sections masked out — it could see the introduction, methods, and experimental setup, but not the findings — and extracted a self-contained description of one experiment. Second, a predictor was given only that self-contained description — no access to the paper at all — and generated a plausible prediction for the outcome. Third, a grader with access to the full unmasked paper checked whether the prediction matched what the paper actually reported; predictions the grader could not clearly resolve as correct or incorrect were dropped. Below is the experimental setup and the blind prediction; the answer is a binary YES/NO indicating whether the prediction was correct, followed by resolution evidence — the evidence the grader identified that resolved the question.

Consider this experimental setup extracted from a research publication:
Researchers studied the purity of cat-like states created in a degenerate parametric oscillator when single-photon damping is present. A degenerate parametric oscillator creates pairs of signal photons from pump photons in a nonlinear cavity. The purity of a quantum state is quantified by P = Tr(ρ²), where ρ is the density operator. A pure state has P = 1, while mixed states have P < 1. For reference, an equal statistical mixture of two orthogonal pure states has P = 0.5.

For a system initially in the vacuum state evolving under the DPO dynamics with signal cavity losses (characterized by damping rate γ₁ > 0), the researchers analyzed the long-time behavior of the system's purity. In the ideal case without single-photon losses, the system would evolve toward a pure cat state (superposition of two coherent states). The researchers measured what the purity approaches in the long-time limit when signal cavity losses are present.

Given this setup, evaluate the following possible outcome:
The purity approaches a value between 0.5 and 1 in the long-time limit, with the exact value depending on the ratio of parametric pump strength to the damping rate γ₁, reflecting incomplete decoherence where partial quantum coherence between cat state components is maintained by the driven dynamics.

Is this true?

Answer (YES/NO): NO